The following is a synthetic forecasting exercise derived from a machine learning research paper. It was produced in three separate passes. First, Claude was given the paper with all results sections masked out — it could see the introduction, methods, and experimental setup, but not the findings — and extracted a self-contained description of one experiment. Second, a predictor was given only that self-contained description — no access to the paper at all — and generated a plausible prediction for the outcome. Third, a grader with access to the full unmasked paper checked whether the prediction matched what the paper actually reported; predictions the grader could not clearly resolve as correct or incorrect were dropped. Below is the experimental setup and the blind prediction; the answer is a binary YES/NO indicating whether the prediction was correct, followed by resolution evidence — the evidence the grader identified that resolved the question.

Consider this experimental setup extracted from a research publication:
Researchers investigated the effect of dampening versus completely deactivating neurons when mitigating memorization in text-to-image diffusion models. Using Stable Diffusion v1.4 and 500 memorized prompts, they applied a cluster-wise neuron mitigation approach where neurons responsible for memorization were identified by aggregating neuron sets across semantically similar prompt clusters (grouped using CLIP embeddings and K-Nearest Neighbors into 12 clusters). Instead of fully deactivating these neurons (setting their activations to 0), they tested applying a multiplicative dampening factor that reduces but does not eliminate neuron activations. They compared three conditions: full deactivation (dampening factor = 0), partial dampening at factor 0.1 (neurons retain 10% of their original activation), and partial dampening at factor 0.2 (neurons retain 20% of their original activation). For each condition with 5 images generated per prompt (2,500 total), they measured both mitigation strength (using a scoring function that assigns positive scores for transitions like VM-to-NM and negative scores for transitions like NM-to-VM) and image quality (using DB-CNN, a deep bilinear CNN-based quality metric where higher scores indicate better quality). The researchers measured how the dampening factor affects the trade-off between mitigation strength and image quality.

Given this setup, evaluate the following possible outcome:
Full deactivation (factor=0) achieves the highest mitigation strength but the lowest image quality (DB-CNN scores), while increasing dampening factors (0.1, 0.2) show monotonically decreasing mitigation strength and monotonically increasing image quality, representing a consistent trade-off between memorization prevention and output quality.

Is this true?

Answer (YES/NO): YES